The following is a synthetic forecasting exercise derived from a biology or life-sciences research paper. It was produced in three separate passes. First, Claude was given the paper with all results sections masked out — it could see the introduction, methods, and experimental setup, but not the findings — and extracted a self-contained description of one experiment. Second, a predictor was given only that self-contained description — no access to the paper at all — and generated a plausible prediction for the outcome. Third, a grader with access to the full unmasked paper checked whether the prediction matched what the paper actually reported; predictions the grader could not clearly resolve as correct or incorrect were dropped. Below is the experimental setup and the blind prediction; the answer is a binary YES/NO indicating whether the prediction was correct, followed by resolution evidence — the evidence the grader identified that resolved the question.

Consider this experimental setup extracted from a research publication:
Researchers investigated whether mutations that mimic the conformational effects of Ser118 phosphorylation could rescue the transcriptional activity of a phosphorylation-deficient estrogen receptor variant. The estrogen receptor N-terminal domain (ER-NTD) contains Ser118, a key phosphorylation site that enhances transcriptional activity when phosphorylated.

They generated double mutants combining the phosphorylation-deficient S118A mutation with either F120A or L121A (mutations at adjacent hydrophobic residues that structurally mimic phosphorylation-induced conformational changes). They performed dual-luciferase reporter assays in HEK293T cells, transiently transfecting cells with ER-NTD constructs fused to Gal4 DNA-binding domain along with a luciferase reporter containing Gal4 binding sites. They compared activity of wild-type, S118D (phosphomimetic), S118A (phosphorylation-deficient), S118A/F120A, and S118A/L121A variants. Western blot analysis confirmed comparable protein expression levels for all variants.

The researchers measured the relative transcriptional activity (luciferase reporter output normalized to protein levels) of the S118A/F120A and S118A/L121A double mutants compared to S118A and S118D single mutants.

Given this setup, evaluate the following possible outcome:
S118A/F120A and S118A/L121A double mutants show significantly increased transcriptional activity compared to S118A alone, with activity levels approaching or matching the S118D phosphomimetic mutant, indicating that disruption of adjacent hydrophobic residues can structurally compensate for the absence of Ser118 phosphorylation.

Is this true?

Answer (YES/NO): YES